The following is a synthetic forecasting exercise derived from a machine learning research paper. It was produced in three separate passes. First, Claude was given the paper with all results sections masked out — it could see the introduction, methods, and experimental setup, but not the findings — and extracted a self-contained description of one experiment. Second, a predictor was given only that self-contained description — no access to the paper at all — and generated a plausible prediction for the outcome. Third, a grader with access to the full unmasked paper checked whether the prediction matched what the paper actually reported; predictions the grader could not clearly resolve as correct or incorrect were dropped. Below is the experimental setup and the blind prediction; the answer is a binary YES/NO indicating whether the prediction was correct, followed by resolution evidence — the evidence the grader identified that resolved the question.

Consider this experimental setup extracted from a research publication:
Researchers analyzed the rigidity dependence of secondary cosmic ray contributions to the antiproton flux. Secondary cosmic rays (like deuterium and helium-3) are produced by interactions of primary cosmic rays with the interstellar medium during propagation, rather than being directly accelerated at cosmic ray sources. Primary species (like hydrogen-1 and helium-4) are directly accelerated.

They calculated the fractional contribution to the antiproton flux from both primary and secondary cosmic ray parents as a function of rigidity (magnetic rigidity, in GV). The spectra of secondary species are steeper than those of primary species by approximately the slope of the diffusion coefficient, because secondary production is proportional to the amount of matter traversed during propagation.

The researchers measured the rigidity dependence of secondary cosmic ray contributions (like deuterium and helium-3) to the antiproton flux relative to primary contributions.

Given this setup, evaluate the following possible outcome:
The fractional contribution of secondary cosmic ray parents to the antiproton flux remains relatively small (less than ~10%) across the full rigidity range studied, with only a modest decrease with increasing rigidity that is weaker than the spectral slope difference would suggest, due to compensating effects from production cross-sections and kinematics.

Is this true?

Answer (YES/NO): NO